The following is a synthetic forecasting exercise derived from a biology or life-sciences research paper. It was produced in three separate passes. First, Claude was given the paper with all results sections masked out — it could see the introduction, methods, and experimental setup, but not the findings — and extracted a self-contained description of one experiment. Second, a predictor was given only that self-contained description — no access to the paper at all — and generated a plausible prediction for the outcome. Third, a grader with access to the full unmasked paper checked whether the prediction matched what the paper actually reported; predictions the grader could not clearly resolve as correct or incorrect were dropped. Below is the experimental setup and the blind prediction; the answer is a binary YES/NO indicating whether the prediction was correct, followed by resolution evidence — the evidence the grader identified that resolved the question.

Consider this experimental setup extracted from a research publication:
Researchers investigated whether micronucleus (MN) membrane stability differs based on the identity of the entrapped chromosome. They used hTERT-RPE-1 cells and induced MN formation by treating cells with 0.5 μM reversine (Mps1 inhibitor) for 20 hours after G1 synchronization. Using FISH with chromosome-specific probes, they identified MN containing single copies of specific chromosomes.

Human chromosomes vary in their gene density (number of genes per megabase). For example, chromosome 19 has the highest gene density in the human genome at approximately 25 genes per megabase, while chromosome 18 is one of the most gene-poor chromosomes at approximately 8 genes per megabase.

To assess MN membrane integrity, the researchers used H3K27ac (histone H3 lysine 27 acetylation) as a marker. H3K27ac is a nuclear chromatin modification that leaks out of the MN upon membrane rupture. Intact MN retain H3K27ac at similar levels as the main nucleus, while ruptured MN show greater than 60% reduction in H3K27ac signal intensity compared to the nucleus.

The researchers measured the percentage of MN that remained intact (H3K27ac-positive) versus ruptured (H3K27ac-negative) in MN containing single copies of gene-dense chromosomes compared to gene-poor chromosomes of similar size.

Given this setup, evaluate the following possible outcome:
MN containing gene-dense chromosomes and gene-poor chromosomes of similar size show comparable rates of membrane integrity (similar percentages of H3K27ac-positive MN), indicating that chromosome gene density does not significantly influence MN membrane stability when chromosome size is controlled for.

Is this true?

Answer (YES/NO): NO